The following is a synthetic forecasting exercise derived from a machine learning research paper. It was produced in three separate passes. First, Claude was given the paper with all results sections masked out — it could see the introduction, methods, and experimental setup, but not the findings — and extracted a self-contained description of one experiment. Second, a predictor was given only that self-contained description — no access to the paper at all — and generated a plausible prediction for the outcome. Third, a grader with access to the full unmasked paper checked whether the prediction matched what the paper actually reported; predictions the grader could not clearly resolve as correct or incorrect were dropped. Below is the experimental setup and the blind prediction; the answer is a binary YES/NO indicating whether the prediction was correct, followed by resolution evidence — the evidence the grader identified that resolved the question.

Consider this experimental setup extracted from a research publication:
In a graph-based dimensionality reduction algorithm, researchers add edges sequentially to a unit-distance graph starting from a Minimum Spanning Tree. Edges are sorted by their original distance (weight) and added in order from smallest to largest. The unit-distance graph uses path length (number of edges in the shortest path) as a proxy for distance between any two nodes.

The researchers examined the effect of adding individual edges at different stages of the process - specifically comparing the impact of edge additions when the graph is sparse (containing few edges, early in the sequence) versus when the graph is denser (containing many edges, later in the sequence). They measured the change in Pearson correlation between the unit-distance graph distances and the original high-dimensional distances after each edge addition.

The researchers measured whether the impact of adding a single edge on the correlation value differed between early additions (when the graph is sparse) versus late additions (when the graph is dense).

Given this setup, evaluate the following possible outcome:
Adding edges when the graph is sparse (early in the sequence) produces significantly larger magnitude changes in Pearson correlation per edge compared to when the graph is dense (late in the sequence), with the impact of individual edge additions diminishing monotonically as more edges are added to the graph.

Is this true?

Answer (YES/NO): NO